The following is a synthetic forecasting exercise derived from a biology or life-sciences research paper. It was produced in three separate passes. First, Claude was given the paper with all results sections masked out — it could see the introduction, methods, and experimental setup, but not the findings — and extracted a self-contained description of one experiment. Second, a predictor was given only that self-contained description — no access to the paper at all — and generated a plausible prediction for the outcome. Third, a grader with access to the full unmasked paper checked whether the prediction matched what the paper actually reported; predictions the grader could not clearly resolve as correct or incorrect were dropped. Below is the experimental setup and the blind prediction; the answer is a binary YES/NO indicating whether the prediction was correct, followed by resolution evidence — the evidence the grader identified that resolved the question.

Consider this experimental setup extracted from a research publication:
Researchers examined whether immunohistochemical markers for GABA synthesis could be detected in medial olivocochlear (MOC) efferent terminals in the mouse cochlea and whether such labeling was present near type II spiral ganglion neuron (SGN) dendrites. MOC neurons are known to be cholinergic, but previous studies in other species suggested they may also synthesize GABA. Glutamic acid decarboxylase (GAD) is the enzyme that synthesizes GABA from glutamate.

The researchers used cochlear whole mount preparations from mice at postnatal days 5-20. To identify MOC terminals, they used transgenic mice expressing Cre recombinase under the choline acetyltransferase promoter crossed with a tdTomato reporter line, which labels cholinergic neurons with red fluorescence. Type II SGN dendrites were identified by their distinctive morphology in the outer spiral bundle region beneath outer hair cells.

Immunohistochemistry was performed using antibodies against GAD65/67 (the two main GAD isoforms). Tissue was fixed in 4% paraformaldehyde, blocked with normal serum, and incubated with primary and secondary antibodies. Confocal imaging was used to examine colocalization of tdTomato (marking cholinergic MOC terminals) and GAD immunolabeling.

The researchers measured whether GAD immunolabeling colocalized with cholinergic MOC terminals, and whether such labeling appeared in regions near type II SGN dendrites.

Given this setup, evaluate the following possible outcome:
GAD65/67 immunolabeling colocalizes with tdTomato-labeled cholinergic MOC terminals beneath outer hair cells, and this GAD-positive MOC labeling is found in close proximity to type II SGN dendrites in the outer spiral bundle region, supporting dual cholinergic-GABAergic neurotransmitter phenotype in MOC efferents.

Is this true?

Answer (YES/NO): YES